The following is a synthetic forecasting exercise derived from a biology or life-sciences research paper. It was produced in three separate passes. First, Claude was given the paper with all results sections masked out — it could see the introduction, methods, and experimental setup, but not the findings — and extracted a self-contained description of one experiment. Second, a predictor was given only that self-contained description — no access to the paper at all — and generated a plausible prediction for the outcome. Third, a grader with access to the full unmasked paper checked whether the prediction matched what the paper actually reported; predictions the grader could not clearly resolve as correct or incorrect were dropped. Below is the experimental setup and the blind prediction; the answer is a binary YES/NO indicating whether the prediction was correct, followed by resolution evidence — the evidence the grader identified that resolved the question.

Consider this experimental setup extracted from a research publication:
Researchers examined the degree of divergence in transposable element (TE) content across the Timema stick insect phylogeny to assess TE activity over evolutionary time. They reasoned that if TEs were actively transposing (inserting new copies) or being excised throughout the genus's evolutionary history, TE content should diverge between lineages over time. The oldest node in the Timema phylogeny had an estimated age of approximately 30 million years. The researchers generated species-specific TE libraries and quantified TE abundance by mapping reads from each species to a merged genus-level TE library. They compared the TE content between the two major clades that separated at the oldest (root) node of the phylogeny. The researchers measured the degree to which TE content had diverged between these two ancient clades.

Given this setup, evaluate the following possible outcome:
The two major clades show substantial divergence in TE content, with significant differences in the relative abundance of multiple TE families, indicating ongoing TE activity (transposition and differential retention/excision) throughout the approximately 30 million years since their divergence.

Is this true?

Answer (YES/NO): NO